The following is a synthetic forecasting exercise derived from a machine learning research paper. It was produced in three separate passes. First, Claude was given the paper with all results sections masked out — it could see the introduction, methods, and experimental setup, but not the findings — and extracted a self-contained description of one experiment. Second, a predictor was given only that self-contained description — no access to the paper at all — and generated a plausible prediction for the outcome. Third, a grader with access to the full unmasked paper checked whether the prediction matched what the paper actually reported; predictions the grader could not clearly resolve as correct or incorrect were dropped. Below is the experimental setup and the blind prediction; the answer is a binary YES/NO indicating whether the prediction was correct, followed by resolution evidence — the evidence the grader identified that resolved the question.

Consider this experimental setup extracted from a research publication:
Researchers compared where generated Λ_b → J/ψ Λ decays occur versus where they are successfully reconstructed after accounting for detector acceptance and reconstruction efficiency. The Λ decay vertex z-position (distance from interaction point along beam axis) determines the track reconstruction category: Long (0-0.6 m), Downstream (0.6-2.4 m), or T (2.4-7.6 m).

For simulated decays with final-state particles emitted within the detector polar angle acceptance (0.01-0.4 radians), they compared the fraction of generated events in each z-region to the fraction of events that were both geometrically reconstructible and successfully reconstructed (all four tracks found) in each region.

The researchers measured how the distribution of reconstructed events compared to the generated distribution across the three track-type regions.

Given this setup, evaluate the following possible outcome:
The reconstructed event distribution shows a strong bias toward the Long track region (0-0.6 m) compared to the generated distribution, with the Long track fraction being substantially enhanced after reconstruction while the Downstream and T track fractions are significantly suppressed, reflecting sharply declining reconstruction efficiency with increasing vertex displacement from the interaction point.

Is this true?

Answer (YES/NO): NO